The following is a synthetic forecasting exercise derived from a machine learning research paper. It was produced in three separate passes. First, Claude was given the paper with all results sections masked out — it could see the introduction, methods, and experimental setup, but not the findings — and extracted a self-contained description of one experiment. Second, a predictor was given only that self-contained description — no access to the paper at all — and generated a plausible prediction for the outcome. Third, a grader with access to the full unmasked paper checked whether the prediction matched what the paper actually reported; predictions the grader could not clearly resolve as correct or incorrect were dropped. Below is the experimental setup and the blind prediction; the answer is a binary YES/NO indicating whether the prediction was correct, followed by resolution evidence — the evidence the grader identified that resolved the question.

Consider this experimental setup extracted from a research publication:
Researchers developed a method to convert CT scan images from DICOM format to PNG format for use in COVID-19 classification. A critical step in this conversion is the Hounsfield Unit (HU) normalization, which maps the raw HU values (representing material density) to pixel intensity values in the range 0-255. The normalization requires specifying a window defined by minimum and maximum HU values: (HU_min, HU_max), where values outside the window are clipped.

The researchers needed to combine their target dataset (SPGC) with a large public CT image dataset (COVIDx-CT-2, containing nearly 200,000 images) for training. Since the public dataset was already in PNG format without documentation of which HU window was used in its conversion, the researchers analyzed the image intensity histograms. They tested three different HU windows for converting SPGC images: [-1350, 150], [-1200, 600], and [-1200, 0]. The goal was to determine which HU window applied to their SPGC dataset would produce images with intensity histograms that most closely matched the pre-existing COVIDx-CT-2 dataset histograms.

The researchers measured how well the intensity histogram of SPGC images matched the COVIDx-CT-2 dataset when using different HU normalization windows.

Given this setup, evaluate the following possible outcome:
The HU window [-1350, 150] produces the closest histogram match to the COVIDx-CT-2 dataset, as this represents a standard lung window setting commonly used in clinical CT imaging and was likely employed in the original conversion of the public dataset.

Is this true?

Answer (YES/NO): NO